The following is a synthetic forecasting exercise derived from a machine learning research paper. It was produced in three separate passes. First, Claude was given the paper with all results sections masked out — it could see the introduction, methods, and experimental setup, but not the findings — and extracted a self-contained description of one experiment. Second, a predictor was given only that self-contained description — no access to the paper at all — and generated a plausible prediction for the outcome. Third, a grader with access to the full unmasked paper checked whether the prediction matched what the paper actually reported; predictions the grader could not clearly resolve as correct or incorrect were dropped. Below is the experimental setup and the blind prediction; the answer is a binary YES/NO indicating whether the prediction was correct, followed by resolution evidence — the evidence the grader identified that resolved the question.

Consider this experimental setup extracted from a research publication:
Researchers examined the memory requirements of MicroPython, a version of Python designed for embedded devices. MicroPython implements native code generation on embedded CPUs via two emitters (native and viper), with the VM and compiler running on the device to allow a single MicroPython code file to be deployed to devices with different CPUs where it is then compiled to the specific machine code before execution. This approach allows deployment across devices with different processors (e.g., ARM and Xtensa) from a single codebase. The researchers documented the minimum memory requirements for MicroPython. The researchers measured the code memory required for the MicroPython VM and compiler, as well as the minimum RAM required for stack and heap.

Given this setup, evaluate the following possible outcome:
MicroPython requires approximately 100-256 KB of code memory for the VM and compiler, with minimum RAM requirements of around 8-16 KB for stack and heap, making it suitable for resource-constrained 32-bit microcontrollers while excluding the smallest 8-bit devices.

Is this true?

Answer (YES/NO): YES